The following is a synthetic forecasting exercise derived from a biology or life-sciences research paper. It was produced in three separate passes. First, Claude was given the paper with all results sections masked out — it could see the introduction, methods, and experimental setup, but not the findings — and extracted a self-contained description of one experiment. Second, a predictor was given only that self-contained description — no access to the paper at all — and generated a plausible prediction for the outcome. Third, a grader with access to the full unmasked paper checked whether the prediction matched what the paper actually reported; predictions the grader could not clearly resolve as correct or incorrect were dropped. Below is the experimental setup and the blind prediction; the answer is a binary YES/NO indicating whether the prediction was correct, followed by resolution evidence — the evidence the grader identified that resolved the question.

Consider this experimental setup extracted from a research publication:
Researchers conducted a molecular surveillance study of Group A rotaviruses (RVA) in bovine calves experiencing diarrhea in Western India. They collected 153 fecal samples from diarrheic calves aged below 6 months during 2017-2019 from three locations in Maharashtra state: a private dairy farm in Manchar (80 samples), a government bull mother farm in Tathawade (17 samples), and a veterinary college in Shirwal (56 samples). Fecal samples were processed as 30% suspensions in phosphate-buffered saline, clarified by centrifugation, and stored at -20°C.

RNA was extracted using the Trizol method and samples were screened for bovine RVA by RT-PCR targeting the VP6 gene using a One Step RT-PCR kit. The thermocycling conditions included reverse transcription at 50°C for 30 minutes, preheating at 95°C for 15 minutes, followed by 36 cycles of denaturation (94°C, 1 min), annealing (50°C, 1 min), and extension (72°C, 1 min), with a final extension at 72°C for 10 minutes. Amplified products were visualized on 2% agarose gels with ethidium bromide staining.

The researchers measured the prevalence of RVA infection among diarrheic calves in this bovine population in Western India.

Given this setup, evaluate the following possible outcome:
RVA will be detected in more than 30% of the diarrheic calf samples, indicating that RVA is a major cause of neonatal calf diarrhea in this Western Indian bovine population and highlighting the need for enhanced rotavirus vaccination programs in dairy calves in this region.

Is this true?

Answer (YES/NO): NO